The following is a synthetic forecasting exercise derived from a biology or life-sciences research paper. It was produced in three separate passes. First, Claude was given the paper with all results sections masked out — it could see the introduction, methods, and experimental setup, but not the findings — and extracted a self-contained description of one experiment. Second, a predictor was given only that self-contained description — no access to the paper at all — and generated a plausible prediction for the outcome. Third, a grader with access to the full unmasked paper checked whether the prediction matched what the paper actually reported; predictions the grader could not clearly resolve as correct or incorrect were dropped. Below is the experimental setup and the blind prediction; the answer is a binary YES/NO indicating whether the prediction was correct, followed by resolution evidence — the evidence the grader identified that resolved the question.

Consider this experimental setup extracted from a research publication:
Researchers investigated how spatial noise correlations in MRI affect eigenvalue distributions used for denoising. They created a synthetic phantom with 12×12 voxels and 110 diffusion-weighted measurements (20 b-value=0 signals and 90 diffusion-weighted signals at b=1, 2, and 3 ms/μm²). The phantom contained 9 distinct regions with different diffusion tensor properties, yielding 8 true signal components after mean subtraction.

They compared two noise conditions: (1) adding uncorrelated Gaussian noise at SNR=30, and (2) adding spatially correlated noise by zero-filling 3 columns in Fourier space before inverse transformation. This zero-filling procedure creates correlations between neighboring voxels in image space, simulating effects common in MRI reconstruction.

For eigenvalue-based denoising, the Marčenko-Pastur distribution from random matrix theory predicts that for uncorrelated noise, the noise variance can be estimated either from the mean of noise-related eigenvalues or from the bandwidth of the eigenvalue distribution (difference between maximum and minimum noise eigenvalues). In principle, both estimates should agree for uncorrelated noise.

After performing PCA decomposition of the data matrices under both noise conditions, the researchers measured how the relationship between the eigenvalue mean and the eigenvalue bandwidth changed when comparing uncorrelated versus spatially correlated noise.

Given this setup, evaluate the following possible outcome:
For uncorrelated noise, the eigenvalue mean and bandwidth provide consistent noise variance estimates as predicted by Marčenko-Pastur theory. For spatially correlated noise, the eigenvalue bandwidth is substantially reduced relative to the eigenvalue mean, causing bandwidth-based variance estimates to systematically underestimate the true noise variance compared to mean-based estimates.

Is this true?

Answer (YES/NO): NO